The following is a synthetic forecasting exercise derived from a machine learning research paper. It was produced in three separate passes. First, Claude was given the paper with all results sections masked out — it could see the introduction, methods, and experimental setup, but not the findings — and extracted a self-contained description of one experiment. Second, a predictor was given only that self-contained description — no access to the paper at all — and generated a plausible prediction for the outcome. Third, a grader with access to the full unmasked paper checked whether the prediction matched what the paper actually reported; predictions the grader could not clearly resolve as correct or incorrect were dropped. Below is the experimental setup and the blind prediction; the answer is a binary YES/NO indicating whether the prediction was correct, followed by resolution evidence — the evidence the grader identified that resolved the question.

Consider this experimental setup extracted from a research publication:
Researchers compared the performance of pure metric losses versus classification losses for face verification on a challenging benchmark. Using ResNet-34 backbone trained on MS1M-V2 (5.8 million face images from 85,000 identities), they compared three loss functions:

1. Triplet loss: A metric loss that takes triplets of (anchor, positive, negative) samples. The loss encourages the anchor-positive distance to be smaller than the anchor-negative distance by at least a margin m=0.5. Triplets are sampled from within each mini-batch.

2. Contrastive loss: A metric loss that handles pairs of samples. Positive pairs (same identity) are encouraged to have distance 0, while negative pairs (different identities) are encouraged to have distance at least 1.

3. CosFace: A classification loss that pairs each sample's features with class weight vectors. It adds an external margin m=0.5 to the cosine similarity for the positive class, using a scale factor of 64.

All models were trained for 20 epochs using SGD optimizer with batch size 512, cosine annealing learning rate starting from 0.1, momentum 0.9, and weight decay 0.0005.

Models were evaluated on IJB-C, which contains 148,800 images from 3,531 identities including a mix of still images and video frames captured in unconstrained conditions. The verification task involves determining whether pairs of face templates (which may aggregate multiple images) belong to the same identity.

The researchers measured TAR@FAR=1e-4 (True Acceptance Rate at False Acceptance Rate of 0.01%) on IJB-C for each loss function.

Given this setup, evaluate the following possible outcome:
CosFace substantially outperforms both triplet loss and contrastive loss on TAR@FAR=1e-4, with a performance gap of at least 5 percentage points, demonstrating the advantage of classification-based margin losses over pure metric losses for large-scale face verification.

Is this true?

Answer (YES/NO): YES